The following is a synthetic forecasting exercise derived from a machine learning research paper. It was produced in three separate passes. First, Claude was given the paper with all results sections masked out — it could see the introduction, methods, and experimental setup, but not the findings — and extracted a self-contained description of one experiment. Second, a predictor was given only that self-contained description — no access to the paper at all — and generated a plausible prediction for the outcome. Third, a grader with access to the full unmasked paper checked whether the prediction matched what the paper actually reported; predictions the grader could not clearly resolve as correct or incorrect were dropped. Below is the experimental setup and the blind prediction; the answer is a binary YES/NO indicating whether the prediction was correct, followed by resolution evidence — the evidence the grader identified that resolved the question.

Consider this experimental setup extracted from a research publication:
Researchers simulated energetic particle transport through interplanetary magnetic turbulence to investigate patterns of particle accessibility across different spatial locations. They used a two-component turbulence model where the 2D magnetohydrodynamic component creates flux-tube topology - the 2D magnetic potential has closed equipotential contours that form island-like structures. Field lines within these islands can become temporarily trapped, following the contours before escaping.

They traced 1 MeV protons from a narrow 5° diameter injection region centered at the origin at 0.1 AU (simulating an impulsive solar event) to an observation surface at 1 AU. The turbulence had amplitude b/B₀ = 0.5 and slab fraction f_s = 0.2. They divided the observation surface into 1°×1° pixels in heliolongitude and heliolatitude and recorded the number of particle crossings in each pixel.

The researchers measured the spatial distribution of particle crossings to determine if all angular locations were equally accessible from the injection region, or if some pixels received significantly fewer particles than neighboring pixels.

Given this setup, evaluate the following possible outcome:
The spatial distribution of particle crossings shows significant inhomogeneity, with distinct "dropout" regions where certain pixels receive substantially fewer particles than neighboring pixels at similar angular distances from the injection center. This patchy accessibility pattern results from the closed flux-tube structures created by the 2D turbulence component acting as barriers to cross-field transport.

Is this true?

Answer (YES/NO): YES